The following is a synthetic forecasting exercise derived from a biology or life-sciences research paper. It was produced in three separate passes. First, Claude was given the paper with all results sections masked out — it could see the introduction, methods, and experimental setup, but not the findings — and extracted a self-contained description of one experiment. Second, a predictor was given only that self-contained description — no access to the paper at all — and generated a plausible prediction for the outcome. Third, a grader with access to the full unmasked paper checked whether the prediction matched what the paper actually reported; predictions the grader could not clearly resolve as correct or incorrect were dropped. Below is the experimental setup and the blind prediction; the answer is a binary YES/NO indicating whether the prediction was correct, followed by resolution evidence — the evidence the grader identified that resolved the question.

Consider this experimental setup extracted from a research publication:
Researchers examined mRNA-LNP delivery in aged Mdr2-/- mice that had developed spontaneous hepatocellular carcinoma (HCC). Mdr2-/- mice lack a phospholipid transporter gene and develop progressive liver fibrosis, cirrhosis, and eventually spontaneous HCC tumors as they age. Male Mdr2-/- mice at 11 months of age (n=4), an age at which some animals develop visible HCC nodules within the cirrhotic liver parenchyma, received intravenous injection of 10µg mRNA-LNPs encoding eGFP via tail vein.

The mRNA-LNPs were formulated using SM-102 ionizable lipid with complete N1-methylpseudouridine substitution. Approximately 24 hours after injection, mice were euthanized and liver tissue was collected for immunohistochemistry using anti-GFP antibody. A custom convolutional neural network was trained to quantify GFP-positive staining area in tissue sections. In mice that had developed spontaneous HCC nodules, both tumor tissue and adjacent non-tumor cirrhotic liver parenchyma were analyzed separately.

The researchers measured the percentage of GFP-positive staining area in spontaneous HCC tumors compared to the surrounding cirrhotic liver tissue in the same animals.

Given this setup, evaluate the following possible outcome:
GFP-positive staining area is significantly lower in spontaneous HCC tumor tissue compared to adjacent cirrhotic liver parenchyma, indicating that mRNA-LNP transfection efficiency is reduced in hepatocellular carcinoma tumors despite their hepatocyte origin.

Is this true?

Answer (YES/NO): NO